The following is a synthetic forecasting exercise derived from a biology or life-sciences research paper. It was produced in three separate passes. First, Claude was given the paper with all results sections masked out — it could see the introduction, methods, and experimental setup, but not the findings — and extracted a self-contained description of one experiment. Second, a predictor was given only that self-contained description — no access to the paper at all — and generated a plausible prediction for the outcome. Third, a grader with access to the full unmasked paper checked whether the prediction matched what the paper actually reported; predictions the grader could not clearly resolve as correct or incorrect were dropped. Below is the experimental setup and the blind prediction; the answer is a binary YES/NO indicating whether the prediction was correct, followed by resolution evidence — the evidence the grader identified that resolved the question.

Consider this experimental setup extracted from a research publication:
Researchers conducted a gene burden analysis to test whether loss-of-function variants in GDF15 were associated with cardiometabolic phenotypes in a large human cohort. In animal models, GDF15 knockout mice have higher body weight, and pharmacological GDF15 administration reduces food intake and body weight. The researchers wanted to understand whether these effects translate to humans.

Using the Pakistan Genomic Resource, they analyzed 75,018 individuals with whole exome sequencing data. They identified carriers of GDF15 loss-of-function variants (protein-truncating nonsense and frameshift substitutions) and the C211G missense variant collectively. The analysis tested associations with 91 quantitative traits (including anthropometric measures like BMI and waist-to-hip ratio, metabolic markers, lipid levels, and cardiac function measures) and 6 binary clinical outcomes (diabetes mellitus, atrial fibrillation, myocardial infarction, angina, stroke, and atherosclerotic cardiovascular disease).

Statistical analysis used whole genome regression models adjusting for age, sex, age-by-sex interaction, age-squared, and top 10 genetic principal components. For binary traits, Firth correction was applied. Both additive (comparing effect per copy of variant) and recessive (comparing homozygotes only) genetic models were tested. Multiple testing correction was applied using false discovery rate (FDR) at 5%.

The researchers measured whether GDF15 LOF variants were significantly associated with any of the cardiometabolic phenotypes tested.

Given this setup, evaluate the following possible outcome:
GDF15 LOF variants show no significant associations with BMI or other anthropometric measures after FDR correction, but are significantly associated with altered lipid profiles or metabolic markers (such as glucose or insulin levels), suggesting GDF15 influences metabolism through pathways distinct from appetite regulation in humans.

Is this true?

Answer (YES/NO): NO